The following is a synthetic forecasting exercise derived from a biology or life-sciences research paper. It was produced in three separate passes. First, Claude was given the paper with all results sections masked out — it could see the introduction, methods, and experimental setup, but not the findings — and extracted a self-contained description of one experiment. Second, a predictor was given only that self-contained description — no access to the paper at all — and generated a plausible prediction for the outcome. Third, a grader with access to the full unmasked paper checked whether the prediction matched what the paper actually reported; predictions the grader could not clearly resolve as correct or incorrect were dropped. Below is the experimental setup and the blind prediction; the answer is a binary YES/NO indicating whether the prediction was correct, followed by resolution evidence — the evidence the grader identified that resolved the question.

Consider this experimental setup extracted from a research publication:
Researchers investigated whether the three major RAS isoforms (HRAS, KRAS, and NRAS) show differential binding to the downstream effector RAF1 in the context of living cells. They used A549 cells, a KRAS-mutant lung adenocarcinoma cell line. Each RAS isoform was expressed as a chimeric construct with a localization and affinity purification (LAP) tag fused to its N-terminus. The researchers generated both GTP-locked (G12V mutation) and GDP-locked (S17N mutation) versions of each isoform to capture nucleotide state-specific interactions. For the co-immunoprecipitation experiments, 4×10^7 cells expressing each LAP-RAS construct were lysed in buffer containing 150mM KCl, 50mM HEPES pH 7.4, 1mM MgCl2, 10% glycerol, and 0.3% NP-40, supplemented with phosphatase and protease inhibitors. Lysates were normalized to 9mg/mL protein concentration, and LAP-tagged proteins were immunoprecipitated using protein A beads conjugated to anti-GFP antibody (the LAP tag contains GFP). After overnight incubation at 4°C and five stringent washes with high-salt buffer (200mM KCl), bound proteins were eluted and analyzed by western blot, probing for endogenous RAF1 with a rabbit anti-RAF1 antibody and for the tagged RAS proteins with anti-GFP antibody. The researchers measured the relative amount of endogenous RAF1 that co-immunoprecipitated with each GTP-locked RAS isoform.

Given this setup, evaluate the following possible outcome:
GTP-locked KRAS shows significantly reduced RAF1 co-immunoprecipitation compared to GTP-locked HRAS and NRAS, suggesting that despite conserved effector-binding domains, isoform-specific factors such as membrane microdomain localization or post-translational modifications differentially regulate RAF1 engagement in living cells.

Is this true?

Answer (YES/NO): NO